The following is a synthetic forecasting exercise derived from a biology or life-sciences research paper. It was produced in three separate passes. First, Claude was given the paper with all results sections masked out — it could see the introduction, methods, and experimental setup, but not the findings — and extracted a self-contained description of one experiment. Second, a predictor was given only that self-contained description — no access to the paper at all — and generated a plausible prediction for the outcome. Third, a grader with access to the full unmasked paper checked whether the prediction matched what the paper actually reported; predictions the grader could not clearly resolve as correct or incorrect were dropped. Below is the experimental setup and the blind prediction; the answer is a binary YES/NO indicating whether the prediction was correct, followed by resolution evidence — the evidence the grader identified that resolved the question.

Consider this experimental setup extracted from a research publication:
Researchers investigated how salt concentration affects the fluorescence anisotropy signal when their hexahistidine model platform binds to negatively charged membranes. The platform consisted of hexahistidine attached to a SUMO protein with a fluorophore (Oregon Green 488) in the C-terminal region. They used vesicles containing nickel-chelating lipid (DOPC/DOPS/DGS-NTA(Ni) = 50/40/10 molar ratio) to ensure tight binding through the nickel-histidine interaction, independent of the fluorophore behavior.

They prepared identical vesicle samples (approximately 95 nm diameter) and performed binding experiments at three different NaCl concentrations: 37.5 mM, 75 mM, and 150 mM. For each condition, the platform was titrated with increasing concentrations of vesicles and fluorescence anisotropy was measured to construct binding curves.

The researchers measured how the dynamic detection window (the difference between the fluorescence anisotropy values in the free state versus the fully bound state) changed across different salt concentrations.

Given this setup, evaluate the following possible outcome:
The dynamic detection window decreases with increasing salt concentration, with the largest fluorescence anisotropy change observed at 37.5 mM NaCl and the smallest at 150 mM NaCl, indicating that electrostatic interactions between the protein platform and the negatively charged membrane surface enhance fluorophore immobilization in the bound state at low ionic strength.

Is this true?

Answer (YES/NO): NO